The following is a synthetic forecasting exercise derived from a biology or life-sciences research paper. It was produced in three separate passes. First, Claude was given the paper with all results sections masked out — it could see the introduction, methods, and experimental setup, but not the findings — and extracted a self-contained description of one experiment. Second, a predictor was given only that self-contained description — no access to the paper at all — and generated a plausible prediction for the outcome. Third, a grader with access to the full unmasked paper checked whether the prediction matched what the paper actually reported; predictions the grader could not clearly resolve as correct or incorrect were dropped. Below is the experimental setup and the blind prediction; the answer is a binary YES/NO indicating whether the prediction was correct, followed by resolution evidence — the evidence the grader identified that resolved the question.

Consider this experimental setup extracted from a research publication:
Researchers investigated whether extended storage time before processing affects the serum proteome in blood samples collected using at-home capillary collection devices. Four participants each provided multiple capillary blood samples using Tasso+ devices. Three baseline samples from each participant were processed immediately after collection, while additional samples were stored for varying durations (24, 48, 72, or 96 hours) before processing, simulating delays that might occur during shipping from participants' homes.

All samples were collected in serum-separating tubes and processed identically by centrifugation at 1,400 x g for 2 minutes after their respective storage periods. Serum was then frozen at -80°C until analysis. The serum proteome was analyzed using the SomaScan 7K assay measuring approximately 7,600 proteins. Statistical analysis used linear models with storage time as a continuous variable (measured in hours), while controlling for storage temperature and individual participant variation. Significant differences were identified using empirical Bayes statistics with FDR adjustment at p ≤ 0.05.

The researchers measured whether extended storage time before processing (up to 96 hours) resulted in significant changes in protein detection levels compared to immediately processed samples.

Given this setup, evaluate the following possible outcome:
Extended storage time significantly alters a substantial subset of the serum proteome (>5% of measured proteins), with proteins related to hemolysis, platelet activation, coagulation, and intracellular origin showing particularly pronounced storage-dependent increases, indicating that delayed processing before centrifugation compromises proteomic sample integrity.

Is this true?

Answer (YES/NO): NO